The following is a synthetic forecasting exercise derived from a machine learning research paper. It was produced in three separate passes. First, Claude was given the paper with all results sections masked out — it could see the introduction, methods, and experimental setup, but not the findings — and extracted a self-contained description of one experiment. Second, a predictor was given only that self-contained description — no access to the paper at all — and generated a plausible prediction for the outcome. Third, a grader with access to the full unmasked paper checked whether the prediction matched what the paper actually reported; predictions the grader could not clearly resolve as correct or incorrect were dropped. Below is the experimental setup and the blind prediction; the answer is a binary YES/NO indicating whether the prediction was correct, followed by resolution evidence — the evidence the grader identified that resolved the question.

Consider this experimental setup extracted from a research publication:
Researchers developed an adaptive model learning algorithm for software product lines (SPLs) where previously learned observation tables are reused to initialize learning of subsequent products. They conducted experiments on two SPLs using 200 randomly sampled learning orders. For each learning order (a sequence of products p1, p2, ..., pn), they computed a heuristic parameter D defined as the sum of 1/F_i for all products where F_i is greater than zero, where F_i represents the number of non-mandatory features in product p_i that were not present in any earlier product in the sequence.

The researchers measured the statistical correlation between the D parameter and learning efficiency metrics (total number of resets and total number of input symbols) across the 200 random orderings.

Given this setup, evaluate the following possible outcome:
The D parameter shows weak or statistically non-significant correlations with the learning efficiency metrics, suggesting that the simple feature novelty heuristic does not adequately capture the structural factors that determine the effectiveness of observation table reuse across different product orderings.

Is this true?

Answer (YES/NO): NO